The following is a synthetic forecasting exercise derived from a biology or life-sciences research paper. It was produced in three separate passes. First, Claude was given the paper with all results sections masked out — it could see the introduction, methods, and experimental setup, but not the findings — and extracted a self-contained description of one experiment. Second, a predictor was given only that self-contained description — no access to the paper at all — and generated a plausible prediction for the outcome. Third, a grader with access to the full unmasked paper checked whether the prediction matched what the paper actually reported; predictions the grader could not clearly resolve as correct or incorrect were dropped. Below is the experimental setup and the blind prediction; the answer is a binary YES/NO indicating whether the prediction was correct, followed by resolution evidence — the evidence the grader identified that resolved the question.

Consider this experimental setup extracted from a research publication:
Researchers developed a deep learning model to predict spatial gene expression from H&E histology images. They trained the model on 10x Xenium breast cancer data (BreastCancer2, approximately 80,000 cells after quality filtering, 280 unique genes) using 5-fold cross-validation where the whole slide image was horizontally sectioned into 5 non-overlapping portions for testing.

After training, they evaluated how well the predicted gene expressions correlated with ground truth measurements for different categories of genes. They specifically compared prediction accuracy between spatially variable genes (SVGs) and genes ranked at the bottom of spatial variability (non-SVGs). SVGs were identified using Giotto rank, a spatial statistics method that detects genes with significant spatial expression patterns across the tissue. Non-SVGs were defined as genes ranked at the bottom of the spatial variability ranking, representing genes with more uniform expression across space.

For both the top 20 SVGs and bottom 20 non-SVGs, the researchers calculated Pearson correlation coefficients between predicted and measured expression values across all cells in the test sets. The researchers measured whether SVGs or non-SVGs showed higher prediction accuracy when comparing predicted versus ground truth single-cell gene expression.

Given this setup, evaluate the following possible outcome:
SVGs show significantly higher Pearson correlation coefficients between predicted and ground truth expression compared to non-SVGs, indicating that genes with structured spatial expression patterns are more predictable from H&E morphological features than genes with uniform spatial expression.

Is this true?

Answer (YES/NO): YES